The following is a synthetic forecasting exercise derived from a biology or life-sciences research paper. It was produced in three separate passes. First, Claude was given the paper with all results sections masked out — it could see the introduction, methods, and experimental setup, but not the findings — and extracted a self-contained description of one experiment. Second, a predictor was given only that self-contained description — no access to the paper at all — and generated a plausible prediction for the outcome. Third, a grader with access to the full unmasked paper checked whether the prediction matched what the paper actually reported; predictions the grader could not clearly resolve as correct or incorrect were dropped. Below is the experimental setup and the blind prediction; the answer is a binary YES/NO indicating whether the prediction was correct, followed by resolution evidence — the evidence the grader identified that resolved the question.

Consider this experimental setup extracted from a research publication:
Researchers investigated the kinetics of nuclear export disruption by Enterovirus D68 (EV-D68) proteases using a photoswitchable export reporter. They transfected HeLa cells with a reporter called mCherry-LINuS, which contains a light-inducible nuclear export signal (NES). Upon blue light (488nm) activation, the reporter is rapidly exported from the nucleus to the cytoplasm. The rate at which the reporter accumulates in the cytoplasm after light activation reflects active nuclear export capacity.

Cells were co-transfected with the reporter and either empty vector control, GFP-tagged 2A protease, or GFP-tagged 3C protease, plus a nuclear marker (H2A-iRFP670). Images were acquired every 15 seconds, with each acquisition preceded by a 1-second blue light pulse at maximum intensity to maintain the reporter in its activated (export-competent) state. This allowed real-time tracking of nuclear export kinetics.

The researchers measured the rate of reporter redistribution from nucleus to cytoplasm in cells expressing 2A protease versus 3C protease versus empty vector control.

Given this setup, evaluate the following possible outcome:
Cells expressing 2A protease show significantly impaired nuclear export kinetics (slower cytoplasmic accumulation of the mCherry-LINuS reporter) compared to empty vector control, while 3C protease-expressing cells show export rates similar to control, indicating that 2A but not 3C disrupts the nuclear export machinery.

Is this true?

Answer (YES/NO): YES